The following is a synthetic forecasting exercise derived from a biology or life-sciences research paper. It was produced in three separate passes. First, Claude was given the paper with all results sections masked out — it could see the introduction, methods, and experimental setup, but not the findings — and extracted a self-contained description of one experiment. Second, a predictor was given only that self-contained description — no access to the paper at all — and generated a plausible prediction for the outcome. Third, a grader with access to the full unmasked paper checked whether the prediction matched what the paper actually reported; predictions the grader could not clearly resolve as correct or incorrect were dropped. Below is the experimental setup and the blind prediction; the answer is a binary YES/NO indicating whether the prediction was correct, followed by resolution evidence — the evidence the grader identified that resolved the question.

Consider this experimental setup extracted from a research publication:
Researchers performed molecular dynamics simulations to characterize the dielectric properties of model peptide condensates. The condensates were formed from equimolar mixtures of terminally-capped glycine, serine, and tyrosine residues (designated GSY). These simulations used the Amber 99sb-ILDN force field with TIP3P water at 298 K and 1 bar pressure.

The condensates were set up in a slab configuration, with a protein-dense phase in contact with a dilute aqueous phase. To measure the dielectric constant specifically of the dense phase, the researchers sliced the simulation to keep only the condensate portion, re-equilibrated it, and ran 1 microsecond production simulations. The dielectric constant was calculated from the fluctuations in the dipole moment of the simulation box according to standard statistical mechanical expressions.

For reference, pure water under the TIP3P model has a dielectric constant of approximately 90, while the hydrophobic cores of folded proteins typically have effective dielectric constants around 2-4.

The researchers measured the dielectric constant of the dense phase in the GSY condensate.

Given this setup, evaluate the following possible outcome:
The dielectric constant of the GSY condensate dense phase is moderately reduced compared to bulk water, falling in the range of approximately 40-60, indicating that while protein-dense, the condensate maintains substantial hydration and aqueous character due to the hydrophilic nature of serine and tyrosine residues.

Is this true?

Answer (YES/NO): NO